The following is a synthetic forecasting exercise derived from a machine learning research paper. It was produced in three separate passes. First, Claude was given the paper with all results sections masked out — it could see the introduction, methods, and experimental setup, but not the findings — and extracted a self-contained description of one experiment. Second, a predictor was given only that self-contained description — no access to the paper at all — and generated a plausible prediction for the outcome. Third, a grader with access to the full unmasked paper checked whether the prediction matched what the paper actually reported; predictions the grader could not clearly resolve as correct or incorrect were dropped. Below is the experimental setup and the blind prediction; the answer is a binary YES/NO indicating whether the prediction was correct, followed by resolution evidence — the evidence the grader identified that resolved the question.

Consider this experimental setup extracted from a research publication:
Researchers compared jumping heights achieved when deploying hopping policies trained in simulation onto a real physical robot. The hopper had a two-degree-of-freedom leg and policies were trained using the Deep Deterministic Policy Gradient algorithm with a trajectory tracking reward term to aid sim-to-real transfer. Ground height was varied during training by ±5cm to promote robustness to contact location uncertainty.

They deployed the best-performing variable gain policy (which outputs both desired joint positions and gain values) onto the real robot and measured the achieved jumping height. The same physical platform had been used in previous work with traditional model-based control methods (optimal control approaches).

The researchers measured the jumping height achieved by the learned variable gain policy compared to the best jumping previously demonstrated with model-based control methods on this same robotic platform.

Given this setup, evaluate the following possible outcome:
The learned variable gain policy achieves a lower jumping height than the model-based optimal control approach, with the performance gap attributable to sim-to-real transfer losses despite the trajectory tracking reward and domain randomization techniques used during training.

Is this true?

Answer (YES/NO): NO